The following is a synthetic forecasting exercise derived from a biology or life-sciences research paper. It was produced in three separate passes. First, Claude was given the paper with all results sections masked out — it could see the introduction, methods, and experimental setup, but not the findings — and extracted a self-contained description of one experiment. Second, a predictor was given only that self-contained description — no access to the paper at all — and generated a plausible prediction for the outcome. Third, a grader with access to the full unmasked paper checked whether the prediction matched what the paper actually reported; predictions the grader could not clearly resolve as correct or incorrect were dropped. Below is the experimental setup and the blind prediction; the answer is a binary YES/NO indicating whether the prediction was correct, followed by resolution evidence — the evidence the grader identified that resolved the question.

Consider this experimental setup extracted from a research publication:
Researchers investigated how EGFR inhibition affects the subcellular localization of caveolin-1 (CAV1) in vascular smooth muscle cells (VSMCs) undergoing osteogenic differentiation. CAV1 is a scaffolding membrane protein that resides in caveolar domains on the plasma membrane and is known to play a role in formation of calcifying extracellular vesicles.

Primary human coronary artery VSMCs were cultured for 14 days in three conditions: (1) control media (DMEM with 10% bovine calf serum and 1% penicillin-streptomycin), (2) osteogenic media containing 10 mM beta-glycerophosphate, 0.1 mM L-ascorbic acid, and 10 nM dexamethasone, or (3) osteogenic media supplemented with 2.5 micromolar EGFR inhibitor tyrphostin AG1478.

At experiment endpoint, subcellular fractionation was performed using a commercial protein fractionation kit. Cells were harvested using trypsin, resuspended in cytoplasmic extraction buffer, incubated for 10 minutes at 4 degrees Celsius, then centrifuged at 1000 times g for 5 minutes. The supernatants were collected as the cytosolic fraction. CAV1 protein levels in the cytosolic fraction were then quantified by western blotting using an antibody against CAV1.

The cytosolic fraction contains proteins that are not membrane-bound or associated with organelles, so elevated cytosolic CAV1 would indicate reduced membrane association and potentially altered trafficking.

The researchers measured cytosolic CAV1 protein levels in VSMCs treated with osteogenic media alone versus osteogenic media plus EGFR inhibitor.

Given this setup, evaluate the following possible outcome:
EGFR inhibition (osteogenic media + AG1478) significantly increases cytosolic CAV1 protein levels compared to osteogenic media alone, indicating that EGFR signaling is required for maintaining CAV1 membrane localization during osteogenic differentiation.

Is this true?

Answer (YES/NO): YES